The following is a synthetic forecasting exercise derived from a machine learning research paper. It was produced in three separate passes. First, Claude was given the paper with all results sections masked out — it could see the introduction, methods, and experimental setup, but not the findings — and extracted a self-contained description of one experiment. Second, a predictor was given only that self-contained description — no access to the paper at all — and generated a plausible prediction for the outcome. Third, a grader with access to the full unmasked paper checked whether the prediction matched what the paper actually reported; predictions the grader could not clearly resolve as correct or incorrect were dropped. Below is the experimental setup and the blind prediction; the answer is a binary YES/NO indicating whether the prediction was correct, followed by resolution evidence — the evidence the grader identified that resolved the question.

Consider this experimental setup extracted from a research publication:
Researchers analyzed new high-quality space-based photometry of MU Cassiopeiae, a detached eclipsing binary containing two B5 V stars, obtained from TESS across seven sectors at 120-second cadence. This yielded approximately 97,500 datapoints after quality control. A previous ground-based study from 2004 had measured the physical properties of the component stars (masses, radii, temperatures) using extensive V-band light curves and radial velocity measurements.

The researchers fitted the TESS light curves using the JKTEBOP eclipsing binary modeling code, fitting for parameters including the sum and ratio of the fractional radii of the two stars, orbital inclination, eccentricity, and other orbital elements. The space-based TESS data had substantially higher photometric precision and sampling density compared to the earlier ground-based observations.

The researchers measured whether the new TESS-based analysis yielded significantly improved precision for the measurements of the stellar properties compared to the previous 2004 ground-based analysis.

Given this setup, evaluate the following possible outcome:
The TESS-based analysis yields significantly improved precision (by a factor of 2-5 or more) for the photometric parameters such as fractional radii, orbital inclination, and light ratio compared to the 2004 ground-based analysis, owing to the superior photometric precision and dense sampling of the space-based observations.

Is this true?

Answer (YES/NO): NO